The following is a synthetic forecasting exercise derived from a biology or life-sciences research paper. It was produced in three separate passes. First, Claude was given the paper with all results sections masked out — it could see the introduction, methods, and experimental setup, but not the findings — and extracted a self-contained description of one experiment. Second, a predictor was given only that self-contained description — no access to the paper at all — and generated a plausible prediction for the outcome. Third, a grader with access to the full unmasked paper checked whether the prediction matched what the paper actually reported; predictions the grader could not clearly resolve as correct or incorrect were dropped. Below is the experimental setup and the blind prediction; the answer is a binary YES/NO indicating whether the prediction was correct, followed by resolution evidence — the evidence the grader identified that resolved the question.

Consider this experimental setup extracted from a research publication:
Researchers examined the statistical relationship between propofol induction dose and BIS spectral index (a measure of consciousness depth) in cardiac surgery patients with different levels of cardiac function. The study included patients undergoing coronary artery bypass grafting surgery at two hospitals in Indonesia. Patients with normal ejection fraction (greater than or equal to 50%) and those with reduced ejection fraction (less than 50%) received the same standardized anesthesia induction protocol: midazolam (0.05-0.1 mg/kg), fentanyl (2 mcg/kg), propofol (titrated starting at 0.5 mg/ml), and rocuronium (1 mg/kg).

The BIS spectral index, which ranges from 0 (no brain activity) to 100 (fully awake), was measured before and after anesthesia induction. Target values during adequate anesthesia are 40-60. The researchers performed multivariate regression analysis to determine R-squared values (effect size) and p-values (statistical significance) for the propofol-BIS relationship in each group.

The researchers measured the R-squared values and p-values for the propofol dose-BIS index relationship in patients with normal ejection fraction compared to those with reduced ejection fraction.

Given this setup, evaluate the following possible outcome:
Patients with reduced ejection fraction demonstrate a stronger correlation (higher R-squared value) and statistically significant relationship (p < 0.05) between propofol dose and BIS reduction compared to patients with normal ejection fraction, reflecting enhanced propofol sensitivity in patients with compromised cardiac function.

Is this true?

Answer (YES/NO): NO